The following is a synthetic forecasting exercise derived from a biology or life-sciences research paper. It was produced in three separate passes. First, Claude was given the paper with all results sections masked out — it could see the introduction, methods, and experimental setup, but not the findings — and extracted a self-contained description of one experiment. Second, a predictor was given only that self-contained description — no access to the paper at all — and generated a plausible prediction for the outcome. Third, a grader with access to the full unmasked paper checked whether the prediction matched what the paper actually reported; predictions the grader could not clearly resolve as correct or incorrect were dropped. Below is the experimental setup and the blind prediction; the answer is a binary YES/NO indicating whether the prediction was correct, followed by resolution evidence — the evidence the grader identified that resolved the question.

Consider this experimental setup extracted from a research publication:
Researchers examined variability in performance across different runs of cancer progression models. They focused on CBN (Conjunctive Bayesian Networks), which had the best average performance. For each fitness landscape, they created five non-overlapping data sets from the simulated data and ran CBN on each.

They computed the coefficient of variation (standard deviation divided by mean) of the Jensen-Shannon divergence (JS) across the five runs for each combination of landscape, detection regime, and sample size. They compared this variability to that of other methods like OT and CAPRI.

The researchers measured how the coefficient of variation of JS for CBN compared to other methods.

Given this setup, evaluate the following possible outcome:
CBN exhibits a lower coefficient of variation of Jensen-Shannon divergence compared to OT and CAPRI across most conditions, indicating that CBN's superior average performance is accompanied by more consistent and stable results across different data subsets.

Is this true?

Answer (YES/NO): NO